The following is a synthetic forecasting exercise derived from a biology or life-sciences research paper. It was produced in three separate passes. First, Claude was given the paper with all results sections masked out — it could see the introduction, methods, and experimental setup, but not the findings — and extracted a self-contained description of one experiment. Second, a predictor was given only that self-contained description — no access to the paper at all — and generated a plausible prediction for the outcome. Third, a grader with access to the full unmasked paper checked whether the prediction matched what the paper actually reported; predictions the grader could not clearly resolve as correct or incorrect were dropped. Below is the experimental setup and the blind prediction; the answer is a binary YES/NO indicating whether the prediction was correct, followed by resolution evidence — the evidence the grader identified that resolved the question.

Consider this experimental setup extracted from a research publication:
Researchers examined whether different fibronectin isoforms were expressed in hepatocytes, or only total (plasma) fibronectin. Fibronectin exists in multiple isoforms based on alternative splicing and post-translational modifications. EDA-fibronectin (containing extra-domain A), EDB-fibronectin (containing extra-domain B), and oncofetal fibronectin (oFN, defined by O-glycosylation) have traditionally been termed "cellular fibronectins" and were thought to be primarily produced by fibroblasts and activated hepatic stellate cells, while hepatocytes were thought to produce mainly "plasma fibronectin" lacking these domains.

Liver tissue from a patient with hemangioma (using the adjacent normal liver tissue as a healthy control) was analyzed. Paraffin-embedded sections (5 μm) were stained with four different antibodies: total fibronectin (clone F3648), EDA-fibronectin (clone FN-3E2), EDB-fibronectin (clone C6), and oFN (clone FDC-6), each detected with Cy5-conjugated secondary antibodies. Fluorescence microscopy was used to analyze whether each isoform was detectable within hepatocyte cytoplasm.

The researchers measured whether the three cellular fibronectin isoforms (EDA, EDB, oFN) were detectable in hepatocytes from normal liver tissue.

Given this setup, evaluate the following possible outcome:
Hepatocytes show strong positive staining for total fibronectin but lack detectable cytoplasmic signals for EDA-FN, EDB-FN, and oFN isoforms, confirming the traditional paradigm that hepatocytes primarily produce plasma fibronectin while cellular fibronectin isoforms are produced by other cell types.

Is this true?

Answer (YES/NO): NO